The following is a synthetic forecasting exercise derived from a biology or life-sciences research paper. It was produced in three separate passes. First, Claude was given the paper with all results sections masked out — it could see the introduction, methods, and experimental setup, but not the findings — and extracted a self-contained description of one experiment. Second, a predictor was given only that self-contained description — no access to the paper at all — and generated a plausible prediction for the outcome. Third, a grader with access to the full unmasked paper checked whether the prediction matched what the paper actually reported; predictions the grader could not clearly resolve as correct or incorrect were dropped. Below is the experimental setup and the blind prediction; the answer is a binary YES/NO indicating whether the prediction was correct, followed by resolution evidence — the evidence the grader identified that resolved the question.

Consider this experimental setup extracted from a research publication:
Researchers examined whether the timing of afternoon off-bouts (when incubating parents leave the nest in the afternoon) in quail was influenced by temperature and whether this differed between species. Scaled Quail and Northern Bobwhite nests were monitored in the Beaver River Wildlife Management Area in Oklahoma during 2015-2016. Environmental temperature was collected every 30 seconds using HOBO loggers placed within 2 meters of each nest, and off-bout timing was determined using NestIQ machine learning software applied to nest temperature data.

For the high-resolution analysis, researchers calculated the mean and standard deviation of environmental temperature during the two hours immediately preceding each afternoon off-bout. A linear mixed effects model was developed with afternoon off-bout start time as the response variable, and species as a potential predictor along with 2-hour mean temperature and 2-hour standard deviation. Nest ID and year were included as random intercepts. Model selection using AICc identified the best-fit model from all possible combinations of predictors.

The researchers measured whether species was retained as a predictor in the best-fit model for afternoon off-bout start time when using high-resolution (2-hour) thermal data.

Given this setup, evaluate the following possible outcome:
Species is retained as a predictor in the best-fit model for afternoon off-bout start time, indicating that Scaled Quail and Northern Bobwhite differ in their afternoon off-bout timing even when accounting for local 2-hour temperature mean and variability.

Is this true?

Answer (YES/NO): NO